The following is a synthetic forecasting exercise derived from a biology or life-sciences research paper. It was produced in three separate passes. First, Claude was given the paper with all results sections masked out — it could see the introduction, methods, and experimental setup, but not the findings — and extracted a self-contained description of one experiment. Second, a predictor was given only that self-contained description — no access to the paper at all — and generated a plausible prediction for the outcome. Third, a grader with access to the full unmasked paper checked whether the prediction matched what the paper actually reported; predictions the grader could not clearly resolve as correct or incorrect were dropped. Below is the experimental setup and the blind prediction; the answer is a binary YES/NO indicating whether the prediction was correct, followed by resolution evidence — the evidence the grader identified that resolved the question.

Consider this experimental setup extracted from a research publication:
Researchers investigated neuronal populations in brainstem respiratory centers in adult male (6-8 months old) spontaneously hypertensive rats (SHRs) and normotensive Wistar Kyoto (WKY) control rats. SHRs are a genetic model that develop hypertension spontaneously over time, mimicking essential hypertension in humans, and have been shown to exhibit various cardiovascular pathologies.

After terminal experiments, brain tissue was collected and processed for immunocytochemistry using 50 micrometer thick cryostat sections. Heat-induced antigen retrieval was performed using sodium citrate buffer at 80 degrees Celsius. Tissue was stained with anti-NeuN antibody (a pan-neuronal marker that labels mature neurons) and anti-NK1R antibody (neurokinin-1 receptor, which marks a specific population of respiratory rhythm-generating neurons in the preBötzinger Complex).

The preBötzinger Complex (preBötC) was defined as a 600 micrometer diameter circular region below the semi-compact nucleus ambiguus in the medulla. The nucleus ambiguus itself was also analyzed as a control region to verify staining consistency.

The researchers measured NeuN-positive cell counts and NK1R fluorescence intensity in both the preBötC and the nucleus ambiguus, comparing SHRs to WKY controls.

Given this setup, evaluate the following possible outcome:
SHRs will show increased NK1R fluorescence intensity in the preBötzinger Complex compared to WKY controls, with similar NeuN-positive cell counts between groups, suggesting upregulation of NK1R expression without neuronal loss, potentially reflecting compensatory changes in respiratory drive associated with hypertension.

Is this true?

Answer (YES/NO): NO